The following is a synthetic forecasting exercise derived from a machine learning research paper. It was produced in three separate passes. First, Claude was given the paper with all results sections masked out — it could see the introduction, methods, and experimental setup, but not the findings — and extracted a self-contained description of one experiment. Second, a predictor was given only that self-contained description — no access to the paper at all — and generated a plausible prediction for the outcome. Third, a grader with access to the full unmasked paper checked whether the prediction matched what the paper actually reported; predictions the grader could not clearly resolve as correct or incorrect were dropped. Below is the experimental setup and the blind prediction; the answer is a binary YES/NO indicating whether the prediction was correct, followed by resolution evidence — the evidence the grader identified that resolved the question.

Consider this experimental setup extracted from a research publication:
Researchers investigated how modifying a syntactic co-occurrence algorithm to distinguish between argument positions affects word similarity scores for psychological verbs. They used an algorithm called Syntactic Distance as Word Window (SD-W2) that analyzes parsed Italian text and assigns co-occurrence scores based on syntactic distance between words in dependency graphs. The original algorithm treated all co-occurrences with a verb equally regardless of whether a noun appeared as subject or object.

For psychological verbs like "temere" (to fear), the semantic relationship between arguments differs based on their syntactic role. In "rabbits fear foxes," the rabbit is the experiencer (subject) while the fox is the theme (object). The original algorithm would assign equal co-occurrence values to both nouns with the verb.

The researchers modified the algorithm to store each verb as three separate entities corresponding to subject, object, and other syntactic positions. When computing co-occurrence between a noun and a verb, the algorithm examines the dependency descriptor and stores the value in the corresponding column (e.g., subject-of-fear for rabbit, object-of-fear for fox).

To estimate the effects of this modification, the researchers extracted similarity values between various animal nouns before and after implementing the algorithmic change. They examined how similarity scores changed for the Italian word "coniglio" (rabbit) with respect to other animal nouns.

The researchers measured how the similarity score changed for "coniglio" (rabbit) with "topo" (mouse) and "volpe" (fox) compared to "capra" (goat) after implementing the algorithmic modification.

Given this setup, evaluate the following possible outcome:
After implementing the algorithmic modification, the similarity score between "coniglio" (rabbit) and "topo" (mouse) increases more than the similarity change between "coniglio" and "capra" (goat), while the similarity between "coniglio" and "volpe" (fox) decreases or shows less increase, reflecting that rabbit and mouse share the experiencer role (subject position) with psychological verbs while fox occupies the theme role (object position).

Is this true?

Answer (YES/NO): NO